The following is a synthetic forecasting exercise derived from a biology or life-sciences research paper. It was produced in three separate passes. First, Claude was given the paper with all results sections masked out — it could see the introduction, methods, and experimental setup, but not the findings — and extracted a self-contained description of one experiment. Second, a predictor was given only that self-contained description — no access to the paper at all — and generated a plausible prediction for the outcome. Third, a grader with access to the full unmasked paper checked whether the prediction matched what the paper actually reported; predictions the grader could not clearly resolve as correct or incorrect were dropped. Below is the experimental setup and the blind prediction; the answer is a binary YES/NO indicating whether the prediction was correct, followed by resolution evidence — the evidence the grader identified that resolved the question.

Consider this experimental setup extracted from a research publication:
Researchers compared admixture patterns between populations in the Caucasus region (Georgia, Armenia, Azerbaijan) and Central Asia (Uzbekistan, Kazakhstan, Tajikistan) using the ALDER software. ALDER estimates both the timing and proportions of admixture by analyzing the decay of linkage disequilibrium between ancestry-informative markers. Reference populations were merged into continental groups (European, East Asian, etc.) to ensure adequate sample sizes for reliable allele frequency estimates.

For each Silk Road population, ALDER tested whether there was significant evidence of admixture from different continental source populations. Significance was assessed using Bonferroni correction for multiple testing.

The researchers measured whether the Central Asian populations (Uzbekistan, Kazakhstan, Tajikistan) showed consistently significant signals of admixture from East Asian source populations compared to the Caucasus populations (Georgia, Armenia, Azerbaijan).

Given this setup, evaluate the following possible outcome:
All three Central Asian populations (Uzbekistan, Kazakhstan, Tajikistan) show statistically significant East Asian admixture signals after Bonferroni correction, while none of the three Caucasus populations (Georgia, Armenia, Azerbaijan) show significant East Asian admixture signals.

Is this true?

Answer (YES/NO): NO